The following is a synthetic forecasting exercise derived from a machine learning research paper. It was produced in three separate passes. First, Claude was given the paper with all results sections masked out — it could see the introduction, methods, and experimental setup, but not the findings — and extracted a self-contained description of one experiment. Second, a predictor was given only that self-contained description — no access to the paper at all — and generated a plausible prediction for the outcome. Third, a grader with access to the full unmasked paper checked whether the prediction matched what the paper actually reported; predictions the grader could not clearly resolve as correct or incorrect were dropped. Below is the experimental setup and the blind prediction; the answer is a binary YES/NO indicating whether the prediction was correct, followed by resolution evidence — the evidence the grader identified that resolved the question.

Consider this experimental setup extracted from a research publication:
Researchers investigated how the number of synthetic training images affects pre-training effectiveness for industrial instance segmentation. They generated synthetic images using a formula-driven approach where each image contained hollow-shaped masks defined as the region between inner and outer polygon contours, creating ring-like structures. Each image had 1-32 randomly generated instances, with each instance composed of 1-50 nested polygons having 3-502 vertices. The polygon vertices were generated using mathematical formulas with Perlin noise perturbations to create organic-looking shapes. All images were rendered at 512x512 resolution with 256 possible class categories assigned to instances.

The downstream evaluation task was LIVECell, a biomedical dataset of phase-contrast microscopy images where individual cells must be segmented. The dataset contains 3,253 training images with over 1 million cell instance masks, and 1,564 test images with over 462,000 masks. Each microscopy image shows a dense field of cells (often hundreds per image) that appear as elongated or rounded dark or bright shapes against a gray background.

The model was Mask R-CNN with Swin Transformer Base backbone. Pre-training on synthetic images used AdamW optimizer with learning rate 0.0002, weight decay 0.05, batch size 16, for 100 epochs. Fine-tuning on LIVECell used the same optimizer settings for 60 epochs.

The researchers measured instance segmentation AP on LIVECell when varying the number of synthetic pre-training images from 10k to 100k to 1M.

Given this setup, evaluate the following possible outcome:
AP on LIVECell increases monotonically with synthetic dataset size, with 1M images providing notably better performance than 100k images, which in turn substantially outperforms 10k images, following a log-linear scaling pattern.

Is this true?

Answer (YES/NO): NO